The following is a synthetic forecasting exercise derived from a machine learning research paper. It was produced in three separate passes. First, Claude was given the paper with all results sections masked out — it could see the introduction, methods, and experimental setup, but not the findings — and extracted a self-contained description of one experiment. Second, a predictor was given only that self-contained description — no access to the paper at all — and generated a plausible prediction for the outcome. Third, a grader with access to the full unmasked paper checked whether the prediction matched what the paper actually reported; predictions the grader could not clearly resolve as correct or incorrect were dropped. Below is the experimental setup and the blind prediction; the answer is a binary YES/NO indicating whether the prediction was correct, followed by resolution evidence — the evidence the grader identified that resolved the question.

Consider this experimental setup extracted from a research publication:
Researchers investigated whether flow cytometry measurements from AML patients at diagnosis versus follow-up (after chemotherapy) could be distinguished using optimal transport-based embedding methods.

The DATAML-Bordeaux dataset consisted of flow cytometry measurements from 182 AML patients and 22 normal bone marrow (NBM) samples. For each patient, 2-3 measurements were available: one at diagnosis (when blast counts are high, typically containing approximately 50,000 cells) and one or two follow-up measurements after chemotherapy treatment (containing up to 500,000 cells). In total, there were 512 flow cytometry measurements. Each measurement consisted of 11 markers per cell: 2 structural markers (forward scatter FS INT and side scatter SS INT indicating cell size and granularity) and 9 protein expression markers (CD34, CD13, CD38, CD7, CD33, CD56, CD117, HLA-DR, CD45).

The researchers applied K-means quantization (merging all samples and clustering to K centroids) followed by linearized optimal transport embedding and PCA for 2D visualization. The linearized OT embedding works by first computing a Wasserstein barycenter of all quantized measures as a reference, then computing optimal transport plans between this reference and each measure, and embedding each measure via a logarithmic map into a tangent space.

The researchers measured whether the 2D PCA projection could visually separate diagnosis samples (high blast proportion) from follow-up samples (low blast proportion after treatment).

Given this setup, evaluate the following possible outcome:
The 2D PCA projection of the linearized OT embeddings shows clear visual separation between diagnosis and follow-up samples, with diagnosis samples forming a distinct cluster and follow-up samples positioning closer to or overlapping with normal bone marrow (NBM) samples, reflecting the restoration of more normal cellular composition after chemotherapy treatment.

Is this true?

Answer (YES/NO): NO